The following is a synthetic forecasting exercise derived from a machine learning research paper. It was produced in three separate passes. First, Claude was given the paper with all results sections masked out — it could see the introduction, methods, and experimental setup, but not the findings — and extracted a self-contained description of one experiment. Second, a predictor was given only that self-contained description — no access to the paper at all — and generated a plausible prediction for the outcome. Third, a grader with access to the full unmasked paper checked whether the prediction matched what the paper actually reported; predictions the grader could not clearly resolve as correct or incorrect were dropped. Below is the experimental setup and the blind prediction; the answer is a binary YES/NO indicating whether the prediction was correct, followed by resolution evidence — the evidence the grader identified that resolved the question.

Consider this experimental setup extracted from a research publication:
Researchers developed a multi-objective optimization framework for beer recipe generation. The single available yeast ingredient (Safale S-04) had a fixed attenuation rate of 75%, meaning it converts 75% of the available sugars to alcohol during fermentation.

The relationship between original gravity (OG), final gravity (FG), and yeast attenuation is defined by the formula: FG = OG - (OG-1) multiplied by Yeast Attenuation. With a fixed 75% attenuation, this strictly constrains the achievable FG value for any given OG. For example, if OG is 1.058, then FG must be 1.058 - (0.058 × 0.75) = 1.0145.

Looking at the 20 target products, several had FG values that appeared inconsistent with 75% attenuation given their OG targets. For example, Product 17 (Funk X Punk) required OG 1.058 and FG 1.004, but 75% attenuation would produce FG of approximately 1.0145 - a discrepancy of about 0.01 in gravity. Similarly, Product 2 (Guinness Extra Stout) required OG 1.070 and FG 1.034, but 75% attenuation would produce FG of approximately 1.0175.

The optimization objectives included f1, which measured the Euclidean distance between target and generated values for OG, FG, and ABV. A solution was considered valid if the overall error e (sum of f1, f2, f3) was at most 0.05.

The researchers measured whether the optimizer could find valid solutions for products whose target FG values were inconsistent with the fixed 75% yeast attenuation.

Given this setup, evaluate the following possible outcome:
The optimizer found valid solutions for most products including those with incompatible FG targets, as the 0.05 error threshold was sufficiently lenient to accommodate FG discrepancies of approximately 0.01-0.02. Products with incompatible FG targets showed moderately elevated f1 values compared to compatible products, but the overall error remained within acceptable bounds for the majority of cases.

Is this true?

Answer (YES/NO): YES